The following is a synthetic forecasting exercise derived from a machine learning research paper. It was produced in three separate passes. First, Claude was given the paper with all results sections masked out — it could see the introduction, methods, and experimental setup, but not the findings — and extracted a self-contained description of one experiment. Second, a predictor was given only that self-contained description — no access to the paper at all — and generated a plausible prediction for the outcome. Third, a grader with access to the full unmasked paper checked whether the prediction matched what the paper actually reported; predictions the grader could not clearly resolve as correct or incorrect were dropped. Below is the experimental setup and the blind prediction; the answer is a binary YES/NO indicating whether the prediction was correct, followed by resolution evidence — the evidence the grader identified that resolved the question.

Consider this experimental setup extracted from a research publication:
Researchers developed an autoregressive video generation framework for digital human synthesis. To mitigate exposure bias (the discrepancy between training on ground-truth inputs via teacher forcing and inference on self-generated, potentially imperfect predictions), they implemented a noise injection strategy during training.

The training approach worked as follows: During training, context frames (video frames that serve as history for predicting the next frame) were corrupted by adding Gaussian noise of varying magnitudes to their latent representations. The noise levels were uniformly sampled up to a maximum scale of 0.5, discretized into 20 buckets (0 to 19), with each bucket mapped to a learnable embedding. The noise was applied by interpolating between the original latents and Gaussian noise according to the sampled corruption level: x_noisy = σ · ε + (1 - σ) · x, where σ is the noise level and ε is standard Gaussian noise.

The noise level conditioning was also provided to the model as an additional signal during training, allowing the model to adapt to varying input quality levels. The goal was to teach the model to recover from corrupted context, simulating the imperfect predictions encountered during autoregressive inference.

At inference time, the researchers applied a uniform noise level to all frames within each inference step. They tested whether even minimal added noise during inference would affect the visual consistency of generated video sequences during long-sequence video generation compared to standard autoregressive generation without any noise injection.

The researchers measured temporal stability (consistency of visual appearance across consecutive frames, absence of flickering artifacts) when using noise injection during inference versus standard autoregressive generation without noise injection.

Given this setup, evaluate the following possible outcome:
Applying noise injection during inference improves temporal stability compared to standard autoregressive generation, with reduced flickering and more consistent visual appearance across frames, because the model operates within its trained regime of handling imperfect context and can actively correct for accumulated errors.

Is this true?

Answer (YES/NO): YES